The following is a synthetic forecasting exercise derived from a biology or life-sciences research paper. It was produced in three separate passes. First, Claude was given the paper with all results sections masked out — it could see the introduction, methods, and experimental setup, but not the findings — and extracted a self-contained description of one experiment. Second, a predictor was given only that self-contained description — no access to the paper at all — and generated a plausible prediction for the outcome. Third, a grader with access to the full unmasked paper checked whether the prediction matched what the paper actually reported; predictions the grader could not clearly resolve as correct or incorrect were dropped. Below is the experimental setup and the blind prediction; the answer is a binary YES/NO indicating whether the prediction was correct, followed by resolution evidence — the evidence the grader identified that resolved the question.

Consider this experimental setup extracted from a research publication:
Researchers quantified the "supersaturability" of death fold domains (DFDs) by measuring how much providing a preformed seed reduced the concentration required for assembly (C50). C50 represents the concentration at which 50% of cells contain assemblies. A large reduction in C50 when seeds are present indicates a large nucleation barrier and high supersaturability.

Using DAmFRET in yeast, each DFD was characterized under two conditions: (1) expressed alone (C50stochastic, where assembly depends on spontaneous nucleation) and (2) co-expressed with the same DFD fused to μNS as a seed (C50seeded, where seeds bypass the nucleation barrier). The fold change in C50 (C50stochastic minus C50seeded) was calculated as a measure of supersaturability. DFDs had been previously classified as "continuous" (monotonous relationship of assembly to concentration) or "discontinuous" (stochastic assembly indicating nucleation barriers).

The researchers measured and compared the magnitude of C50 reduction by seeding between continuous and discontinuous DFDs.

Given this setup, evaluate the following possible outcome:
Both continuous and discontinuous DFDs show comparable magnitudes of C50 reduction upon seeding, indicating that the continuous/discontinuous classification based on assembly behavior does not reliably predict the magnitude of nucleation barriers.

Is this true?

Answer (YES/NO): NO